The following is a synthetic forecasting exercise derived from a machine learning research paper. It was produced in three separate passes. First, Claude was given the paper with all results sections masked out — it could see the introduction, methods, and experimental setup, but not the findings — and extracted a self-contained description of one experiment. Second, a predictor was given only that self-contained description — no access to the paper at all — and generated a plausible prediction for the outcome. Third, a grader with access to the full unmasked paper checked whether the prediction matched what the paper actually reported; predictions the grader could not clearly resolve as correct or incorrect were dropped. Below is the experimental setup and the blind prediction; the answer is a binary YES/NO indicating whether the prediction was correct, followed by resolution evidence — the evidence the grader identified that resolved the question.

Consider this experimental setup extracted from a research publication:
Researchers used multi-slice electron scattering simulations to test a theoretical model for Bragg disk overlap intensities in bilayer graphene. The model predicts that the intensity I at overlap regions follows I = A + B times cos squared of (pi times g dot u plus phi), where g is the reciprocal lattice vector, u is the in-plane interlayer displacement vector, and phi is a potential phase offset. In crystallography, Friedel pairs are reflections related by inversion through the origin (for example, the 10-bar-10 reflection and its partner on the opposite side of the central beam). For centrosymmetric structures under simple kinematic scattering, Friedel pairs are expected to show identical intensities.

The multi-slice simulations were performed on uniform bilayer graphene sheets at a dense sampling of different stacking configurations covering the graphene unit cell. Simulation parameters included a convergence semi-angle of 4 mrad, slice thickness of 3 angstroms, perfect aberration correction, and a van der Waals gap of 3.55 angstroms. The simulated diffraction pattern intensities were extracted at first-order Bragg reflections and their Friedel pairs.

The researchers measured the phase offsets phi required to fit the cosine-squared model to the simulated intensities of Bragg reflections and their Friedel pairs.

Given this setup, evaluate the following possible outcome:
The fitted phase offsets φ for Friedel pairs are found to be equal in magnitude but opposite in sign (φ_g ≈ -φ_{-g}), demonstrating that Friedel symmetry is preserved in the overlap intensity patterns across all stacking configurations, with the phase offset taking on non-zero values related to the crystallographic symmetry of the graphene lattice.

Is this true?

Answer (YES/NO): YES